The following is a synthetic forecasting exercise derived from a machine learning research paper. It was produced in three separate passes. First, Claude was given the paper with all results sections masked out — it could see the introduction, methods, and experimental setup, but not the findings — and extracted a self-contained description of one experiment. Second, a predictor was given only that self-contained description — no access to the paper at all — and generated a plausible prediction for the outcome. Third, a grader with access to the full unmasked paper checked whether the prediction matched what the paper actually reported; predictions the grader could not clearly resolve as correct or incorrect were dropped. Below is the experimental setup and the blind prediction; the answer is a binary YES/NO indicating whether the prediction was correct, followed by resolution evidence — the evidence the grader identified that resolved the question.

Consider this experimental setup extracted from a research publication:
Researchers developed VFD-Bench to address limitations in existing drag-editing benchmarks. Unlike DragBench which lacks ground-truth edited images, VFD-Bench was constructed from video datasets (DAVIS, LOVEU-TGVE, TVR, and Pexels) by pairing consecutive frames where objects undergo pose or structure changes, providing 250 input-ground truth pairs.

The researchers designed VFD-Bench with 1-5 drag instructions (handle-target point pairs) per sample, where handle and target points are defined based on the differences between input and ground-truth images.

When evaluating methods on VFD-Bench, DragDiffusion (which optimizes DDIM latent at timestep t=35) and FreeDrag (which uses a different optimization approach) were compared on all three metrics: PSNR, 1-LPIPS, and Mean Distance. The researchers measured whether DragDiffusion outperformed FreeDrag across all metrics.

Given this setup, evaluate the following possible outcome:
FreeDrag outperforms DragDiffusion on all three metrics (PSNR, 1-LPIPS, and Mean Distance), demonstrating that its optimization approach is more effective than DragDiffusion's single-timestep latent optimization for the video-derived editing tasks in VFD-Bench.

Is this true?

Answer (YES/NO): NO